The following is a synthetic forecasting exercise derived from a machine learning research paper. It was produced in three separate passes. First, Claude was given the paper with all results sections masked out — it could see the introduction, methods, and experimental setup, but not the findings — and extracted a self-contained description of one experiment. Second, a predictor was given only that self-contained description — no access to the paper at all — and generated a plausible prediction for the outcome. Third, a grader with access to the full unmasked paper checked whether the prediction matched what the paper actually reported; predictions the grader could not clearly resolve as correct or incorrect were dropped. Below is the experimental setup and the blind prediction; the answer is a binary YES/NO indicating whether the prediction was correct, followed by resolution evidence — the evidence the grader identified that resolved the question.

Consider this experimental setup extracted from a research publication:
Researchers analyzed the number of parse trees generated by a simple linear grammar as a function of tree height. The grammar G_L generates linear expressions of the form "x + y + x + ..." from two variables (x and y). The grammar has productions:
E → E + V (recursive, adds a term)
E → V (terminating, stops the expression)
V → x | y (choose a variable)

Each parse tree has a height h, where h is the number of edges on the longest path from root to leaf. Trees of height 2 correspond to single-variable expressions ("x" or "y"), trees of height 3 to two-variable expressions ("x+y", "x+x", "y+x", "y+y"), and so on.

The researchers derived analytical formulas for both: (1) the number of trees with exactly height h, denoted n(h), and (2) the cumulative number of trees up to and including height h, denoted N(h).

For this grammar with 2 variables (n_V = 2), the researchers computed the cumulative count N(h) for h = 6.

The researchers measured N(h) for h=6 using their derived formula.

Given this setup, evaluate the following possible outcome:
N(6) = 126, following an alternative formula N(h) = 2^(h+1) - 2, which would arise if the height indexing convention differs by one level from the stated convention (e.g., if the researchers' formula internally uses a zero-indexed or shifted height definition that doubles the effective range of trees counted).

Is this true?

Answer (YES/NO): NO